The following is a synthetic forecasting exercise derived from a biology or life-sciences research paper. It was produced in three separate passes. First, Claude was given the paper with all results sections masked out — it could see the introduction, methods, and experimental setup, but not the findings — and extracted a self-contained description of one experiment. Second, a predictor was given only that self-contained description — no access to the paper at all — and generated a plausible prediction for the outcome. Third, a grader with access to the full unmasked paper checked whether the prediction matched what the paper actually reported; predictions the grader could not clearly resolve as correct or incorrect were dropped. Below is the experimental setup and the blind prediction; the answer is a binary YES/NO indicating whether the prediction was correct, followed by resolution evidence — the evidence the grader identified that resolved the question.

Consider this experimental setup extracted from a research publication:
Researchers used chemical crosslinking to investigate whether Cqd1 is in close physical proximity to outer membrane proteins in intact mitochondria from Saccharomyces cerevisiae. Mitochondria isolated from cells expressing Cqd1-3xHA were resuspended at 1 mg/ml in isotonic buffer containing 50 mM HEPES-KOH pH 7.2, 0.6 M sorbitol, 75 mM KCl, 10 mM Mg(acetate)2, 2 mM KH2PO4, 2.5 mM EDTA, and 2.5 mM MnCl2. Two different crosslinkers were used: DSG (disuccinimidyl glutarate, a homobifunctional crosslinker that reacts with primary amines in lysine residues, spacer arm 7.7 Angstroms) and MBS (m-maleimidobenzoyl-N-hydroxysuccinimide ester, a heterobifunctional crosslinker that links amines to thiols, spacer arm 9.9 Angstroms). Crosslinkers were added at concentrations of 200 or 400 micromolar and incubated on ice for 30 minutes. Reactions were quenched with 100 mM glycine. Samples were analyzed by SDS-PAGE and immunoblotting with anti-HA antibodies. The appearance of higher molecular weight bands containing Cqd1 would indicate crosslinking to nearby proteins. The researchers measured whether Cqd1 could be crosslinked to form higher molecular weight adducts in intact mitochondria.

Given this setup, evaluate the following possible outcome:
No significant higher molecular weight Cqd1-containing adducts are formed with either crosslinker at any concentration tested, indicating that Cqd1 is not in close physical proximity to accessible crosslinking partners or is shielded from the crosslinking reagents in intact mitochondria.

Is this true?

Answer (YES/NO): NO